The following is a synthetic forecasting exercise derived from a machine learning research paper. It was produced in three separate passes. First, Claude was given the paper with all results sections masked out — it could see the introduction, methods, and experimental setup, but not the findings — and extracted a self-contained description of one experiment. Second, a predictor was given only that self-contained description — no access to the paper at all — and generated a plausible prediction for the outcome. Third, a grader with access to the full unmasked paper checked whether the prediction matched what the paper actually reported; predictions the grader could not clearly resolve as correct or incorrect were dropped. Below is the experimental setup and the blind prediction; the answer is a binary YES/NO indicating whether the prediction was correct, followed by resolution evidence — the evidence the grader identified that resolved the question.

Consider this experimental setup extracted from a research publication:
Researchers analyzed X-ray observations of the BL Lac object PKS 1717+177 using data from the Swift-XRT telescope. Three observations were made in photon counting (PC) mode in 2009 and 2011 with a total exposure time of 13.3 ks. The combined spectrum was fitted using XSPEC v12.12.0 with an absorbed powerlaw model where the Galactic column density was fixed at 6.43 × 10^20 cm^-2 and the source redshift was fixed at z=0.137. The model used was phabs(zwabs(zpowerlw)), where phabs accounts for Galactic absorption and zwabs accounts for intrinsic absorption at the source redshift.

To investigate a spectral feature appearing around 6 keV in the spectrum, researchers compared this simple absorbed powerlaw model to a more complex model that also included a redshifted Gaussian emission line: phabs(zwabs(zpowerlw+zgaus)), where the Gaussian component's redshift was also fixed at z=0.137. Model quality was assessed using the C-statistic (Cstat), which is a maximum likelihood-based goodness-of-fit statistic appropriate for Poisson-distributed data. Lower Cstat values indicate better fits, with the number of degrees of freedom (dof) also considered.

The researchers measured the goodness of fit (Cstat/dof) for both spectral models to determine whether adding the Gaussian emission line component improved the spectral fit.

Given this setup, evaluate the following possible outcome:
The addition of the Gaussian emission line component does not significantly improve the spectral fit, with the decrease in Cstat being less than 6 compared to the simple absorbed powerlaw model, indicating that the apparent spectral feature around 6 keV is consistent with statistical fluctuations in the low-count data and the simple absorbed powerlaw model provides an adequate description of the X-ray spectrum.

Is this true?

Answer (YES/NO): NO